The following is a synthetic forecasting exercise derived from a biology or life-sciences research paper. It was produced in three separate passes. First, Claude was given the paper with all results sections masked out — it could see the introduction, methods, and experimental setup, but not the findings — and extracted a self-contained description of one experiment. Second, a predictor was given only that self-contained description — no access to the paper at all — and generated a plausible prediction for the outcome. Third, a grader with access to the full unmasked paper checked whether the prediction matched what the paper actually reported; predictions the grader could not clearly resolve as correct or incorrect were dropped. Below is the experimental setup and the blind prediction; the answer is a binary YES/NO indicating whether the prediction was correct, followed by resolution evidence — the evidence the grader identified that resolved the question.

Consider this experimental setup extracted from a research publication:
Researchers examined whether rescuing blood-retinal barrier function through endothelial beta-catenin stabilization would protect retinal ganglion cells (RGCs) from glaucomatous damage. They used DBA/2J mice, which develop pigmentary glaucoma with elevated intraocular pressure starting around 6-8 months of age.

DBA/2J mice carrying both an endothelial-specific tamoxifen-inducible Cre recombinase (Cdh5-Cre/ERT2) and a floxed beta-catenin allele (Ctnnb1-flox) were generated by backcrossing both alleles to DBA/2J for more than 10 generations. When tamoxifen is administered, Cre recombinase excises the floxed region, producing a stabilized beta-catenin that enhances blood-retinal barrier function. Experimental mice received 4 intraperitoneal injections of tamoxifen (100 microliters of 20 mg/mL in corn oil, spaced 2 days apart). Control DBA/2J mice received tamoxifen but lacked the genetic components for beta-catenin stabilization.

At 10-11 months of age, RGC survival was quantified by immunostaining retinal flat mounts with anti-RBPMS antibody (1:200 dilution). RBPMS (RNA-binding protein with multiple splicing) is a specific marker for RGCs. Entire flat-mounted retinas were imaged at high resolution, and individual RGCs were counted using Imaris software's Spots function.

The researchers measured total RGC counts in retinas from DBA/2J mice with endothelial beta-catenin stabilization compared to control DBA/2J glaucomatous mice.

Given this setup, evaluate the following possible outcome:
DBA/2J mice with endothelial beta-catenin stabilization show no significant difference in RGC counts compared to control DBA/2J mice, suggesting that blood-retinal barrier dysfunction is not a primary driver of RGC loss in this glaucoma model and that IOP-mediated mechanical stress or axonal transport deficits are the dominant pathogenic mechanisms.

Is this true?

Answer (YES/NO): NO